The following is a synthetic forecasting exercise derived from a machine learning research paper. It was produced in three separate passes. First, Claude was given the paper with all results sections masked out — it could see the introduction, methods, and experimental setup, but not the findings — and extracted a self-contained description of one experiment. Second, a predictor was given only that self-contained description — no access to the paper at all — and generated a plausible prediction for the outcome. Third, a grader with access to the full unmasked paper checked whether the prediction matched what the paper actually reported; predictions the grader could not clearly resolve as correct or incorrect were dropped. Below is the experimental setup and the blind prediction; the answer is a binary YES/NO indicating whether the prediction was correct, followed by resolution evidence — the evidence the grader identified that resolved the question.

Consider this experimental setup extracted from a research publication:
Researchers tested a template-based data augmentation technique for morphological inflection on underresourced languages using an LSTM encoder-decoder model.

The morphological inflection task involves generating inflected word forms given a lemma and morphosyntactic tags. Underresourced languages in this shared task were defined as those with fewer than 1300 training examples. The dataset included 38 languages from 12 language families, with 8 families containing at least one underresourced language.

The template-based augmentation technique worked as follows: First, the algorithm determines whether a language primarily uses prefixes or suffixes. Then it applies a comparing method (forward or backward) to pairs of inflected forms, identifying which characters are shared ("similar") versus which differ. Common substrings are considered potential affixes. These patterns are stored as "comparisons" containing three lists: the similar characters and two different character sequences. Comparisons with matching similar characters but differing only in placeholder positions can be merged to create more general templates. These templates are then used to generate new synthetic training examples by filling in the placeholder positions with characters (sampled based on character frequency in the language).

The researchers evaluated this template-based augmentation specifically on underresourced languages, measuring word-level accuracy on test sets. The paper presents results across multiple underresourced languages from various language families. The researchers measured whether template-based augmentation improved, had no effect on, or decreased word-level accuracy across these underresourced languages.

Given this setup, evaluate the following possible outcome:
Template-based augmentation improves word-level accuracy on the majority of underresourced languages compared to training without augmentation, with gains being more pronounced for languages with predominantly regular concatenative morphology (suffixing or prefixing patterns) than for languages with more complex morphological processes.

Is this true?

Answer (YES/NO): NO